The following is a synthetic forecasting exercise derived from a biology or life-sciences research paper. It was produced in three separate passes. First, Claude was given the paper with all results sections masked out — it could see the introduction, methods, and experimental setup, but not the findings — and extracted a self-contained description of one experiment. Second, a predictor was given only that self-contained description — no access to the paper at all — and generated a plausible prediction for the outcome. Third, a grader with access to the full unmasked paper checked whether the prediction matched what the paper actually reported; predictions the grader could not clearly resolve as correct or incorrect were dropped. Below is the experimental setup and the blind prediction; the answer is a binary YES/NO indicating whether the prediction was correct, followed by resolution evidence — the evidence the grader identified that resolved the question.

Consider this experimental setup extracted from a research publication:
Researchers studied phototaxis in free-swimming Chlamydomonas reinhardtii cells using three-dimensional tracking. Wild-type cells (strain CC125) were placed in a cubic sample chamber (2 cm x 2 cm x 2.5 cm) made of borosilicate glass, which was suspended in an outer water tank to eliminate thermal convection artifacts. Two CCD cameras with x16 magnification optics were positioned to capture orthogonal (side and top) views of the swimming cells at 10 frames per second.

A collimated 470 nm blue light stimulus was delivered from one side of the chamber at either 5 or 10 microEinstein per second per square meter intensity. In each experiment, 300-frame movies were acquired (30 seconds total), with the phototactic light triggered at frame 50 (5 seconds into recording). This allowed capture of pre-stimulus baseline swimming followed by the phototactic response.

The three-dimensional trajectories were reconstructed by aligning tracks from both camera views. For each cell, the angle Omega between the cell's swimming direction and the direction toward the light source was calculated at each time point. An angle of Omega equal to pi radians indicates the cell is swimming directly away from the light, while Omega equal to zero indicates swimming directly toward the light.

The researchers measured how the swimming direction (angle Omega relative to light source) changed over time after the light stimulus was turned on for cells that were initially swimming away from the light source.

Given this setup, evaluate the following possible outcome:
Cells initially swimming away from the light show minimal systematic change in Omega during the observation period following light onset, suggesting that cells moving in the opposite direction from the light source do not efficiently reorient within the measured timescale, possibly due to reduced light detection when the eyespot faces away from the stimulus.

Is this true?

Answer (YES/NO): NO